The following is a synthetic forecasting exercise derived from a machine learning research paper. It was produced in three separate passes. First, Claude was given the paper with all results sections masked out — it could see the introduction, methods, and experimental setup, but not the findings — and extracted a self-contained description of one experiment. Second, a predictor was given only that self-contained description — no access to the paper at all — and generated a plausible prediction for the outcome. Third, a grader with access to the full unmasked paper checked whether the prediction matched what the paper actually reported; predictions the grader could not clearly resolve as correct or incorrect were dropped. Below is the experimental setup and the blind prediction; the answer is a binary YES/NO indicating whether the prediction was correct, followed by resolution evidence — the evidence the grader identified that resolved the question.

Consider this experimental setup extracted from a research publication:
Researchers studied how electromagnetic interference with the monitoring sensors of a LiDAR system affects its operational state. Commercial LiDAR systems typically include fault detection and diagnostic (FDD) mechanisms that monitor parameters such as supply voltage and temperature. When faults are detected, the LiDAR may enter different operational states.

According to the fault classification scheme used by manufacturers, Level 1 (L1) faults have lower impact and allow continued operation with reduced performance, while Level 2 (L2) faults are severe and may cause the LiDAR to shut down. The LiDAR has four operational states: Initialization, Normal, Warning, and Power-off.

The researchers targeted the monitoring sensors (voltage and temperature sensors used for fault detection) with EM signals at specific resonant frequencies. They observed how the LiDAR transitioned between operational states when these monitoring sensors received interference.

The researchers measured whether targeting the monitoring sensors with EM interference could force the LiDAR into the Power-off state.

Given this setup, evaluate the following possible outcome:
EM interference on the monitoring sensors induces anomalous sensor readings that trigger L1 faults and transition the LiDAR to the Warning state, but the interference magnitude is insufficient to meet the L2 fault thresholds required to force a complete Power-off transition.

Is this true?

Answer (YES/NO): YES